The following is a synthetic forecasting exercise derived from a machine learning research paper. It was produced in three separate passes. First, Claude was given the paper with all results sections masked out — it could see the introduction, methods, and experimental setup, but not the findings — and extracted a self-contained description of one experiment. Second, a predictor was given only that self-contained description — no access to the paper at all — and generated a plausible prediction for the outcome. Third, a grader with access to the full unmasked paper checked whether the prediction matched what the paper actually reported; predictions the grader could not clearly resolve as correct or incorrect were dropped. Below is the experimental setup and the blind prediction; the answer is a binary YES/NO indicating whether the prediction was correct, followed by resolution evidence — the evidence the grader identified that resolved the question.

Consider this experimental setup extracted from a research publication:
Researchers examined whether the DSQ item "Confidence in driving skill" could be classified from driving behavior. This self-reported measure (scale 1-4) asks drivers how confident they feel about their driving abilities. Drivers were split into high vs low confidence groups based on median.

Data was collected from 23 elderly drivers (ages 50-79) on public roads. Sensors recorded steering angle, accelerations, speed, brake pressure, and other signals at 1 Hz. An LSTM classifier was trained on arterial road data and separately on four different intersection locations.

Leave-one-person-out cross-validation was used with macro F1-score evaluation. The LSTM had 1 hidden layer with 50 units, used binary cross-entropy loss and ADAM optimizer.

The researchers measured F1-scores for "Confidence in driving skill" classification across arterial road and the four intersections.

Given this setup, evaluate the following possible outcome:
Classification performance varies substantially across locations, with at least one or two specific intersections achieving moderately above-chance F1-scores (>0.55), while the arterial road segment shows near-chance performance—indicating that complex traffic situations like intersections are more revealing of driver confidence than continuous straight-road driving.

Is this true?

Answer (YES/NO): NO